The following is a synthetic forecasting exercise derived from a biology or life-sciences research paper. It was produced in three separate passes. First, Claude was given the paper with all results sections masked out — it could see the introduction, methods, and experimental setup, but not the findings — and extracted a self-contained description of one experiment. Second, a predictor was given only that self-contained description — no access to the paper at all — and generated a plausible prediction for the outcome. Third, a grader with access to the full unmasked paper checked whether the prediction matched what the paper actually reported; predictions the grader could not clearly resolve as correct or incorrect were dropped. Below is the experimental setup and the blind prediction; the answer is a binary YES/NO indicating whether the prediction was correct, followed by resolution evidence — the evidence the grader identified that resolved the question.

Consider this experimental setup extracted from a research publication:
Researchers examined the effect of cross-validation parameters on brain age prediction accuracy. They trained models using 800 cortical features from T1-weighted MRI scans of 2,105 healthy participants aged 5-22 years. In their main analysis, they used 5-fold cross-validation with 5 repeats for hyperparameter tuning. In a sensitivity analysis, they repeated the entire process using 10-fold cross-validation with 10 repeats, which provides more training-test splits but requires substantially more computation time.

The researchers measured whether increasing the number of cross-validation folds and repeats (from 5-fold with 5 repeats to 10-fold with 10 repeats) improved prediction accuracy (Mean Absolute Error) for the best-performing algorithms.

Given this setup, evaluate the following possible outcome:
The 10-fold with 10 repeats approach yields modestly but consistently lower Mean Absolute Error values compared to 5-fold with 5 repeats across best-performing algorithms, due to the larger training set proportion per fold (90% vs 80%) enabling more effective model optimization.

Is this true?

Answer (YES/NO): NO